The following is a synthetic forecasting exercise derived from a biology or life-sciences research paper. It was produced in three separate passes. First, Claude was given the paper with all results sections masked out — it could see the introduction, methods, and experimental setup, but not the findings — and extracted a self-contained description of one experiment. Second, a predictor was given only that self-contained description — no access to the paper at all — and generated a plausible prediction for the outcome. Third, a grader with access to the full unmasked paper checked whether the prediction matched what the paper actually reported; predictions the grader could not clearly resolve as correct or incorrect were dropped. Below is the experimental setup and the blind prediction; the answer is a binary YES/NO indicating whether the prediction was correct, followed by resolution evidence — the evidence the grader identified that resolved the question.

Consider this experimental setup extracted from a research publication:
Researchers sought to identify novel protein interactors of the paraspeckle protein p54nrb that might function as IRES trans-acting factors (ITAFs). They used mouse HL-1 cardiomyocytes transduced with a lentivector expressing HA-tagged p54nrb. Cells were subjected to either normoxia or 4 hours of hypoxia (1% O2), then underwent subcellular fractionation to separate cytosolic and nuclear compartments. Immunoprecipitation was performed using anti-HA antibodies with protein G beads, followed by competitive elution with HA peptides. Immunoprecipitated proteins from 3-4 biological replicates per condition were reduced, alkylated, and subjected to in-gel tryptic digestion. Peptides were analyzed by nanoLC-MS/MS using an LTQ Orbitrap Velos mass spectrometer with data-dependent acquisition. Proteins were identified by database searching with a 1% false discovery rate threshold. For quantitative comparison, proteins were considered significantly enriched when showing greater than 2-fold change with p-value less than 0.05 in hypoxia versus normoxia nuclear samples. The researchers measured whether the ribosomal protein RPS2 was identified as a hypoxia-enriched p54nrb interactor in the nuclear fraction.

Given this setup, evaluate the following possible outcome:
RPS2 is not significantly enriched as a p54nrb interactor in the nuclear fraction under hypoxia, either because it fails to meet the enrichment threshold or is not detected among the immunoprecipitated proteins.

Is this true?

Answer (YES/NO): NO